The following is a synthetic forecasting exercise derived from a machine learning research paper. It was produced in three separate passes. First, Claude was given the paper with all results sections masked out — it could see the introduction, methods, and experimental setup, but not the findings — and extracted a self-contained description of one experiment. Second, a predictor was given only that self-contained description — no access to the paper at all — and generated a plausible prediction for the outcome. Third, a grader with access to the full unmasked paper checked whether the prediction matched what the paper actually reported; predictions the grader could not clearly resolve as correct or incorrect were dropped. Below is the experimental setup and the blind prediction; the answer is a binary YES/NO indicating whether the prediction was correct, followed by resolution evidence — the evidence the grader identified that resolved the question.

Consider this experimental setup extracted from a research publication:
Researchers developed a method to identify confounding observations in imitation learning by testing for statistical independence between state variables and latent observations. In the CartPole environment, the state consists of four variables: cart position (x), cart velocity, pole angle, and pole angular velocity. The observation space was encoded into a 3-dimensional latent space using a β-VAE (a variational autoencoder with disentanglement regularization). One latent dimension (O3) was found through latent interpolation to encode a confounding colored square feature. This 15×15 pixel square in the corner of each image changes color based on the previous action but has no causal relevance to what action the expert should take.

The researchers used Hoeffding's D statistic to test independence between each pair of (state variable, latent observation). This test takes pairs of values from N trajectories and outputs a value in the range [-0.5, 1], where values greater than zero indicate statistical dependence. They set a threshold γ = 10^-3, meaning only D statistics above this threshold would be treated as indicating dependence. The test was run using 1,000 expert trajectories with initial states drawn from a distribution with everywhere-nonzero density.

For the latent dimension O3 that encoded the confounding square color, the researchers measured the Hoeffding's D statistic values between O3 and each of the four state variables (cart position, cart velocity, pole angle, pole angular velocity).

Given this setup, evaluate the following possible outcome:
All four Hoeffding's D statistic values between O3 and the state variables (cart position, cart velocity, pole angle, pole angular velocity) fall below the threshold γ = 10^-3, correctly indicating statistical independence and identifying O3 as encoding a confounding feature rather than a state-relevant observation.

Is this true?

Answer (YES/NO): YES